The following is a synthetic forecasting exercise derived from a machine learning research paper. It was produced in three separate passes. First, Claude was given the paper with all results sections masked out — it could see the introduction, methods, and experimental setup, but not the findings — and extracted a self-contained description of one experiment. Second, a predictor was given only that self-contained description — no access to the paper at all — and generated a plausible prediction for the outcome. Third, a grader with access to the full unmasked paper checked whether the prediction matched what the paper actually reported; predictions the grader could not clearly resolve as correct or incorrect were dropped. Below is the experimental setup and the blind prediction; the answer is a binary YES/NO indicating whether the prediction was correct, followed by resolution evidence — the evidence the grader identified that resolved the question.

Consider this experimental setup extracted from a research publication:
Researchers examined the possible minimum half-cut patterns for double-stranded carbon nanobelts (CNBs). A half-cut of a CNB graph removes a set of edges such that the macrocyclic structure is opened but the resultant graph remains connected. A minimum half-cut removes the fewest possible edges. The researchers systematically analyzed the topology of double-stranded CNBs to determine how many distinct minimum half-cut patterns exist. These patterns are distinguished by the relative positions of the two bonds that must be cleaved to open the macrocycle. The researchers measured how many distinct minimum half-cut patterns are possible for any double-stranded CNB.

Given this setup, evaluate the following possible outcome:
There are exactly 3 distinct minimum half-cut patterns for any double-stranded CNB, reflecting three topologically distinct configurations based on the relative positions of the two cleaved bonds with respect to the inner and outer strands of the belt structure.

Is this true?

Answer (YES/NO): NO